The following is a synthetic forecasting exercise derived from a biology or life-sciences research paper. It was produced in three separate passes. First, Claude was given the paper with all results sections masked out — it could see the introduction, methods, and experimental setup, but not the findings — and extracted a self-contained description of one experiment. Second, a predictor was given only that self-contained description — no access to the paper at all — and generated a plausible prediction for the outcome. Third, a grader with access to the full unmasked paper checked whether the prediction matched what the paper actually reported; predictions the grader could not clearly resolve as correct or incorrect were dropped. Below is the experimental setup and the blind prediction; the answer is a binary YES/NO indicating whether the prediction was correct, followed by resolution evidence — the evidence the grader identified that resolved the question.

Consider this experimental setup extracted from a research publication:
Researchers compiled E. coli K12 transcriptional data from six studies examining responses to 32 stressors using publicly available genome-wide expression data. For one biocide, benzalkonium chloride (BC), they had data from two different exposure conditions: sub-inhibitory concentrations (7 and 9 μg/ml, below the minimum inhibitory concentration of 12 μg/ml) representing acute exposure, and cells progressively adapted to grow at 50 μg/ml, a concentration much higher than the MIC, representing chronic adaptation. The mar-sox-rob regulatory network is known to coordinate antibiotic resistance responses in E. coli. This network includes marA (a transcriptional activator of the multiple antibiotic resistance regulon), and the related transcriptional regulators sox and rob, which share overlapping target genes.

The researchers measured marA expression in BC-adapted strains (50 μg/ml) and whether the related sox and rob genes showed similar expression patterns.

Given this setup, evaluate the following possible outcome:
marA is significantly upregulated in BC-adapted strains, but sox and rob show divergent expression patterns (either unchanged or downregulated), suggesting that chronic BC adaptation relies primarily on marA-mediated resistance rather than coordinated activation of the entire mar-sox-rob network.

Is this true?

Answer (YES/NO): YES